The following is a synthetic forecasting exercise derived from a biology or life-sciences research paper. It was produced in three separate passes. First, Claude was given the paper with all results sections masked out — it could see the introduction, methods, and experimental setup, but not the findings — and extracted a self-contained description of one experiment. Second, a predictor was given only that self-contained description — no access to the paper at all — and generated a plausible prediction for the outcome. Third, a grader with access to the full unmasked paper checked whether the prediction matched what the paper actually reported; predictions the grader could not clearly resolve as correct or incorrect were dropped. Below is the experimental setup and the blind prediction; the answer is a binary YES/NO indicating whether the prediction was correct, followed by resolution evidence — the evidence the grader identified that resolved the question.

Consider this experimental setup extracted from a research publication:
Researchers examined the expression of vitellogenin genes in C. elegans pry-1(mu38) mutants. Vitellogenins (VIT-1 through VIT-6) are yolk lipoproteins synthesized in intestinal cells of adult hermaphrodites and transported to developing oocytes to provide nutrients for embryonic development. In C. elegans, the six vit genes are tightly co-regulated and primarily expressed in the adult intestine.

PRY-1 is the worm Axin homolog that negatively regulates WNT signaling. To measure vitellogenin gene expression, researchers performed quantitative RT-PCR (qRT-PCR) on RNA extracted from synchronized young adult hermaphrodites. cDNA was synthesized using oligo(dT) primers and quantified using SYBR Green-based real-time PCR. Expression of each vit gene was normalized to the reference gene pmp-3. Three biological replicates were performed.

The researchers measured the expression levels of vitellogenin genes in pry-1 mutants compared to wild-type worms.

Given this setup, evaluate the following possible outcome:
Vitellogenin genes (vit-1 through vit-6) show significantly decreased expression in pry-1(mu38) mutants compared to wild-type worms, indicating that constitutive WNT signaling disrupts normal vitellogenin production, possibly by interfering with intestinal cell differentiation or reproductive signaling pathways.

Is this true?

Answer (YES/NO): NO